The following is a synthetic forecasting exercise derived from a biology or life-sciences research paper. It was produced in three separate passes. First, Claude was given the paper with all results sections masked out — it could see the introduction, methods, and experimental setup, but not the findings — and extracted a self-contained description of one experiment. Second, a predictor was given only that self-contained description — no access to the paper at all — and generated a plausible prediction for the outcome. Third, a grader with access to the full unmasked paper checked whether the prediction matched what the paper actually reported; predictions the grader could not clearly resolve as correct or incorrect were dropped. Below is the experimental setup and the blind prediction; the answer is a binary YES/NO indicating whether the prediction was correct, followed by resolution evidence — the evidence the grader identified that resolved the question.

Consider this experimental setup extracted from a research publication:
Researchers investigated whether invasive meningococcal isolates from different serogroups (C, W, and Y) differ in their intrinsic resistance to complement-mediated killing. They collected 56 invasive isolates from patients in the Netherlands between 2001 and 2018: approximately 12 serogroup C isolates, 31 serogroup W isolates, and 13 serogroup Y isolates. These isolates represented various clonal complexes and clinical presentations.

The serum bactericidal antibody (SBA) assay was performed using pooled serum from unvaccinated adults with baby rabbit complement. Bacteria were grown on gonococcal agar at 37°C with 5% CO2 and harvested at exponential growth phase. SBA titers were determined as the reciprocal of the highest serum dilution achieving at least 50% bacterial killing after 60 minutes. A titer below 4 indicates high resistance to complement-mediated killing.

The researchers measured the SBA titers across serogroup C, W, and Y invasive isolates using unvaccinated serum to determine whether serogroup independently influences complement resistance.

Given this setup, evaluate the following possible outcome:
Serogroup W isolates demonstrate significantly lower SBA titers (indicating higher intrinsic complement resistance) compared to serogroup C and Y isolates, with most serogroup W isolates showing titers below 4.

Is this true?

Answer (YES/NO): NO